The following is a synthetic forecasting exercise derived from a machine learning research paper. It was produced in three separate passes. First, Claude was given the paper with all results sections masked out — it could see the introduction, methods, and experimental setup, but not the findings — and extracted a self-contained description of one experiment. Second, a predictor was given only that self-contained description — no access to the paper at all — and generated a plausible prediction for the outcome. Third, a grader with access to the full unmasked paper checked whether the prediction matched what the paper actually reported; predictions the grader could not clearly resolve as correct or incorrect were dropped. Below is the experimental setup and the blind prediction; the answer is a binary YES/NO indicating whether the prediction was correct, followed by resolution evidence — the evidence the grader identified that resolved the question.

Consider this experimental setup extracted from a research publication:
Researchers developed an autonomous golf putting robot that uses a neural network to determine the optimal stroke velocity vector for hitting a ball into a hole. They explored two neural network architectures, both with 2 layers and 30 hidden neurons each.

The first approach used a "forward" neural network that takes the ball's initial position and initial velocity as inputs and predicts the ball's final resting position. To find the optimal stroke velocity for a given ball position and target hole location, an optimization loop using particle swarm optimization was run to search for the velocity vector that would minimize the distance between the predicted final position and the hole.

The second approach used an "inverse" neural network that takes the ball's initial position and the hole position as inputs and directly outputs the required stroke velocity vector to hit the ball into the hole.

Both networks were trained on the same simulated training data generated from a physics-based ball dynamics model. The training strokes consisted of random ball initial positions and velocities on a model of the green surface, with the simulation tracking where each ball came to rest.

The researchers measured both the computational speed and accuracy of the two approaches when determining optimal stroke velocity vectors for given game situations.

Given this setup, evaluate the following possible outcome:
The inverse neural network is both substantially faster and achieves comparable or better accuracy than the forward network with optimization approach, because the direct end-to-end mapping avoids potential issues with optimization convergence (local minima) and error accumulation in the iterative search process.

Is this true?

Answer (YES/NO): YES